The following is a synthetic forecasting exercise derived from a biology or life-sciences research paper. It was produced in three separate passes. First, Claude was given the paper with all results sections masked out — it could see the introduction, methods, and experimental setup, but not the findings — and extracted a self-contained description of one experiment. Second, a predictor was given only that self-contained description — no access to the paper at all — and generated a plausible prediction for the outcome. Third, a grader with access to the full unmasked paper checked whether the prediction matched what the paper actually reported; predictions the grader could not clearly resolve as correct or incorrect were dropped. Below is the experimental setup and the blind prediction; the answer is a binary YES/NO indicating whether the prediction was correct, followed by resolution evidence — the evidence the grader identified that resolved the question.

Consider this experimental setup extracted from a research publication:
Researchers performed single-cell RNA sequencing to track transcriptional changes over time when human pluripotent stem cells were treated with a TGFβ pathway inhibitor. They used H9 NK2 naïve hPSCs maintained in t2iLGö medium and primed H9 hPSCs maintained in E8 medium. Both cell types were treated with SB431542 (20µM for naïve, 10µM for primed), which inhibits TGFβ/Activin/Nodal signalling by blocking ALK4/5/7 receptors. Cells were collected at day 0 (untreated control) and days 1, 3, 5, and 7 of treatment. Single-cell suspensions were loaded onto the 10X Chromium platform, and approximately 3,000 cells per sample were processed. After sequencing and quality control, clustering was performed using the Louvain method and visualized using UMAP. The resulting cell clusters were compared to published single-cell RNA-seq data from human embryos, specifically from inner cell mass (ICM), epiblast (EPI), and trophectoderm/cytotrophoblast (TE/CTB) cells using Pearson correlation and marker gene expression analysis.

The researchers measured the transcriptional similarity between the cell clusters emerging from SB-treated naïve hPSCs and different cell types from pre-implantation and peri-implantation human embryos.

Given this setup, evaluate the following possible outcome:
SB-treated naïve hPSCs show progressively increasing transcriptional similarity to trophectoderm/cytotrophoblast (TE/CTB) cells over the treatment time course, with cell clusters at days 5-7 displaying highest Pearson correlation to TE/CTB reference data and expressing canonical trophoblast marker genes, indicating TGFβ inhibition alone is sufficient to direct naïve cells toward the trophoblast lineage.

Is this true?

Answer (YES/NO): YES